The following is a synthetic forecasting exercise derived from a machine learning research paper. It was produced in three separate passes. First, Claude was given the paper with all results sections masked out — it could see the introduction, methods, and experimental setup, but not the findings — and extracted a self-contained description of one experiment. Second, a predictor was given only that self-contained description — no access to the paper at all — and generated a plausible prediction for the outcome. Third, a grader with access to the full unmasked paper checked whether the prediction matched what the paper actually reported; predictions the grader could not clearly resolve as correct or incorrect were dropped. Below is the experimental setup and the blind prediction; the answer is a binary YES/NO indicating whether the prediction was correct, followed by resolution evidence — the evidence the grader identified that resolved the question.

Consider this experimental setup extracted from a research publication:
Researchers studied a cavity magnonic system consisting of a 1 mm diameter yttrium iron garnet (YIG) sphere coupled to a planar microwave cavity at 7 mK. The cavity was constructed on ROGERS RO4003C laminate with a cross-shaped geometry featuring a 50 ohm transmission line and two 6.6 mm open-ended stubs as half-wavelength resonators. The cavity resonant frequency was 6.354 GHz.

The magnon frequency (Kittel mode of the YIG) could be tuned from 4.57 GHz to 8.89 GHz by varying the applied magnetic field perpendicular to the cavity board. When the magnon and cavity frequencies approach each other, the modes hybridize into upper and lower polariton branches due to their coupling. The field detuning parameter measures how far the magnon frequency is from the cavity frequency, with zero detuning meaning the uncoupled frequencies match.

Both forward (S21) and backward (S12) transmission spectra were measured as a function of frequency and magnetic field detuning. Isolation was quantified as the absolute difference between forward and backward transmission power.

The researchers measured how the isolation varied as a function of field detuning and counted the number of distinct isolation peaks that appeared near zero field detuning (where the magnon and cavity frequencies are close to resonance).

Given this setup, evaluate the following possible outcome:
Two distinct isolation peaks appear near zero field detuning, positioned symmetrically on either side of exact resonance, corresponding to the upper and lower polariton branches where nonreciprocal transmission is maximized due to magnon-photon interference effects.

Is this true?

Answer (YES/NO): NO